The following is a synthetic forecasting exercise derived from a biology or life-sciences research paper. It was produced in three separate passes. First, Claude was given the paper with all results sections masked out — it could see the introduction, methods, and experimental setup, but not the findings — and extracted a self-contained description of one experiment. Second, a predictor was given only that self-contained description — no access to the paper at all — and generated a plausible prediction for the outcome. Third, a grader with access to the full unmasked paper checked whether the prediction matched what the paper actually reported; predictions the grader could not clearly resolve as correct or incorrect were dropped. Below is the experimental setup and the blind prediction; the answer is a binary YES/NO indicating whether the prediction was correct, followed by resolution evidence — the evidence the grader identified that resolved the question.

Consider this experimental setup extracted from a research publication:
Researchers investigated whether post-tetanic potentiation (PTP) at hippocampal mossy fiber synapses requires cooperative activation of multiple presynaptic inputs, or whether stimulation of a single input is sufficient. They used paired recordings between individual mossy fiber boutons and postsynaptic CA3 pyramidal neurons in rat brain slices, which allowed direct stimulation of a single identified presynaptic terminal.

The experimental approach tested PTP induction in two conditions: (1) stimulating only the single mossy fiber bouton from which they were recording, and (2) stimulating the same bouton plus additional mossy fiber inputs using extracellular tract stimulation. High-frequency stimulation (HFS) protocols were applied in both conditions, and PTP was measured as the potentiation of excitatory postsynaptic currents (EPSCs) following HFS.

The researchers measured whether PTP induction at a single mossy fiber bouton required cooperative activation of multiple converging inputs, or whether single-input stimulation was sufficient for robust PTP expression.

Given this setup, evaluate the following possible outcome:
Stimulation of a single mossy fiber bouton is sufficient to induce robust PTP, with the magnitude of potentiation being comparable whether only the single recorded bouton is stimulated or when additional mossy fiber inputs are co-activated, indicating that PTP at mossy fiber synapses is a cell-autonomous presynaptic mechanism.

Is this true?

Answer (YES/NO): YES